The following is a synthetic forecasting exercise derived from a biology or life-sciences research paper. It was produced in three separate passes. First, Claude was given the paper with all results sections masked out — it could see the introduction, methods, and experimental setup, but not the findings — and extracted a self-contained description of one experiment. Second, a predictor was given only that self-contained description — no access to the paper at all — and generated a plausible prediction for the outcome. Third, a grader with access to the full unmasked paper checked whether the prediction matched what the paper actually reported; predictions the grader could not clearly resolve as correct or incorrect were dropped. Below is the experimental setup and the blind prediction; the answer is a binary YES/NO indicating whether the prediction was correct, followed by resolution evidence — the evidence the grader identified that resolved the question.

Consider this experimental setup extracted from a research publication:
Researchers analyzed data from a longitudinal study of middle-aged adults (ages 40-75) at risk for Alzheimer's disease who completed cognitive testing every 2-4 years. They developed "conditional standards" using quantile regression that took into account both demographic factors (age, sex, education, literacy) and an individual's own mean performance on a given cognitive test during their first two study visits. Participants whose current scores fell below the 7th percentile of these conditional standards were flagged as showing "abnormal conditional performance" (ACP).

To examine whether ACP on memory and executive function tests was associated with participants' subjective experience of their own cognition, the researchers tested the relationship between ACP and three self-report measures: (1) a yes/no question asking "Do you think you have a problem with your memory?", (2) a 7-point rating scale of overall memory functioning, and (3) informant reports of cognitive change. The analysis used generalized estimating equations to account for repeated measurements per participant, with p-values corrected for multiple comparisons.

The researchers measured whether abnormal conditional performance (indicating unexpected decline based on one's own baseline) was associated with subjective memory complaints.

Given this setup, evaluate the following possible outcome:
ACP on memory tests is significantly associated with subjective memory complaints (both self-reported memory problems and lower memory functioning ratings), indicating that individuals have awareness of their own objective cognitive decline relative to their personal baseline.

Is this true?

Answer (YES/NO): YES